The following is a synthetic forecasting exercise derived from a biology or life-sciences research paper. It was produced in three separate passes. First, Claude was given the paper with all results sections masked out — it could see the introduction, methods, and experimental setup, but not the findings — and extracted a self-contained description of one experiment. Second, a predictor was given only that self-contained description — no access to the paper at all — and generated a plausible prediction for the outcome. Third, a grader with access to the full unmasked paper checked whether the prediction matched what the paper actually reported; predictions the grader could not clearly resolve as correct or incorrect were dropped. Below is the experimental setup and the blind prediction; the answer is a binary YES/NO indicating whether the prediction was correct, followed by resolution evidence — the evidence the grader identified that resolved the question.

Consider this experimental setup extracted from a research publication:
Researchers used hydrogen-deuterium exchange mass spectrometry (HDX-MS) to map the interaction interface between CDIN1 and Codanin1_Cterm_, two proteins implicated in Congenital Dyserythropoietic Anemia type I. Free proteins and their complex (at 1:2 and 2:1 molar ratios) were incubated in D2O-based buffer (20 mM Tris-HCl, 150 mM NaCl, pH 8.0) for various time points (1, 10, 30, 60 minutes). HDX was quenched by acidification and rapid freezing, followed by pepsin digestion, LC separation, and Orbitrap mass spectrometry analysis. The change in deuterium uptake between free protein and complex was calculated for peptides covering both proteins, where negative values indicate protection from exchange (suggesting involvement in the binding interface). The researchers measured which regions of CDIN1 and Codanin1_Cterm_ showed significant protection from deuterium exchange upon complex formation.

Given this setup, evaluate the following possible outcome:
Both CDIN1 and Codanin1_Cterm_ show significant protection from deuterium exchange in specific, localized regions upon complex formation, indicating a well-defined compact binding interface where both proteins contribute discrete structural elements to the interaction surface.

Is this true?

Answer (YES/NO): YES